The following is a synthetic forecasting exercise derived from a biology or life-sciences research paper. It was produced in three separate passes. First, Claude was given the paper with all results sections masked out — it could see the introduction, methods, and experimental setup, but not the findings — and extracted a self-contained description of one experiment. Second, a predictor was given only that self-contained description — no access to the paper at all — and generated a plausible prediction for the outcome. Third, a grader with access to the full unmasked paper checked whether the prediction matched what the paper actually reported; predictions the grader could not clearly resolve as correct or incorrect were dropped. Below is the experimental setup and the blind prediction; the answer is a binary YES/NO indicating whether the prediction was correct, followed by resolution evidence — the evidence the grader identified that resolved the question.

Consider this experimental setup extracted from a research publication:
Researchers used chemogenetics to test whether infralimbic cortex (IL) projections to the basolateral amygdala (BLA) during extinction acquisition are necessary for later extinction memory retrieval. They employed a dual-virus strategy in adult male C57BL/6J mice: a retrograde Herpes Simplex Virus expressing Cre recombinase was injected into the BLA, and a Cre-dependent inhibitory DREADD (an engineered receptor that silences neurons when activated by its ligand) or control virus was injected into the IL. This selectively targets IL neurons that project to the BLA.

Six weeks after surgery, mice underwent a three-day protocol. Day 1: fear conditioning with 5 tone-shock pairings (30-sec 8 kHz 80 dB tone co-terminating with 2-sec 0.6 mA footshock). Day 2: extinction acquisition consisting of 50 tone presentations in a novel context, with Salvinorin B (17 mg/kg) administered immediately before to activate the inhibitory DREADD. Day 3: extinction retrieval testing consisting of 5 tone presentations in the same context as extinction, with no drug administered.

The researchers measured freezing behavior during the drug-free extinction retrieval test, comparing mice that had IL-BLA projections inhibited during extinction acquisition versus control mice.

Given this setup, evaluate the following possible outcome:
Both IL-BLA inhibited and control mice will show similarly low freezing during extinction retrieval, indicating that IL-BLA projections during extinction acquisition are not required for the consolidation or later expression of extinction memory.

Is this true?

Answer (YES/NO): NO